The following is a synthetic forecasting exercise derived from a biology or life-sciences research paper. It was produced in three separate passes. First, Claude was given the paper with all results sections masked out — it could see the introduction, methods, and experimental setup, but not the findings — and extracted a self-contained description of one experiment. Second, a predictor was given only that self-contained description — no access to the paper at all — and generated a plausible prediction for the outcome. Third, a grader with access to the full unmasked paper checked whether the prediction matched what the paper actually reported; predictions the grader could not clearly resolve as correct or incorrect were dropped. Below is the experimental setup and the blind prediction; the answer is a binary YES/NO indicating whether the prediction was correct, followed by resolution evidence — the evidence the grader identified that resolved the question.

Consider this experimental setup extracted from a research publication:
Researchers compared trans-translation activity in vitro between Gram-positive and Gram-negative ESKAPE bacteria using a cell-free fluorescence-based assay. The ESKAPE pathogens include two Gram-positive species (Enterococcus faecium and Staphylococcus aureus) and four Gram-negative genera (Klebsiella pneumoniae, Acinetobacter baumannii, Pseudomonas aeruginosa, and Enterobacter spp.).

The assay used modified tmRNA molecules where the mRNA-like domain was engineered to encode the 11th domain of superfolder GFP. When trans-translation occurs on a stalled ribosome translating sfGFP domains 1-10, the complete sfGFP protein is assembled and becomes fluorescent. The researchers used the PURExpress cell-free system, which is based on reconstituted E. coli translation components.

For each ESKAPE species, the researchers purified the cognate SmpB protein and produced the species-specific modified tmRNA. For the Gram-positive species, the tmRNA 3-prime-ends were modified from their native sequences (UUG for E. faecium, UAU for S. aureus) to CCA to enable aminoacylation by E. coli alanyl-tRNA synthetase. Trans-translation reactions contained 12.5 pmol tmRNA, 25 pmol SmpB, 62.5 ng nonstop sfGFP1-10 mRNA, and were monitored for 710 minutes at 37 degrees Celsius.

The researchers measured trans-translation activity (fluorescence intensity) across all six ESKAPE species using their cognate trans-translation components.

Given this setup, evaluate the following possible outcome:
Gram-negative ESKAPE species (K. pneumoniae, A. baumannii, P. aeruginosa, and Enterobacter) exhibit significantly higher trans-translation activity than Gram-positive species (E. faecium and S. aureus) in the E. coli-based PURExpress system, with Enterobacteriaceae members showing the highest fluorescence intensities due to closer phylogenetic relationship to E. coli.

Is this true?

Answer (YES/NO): NO